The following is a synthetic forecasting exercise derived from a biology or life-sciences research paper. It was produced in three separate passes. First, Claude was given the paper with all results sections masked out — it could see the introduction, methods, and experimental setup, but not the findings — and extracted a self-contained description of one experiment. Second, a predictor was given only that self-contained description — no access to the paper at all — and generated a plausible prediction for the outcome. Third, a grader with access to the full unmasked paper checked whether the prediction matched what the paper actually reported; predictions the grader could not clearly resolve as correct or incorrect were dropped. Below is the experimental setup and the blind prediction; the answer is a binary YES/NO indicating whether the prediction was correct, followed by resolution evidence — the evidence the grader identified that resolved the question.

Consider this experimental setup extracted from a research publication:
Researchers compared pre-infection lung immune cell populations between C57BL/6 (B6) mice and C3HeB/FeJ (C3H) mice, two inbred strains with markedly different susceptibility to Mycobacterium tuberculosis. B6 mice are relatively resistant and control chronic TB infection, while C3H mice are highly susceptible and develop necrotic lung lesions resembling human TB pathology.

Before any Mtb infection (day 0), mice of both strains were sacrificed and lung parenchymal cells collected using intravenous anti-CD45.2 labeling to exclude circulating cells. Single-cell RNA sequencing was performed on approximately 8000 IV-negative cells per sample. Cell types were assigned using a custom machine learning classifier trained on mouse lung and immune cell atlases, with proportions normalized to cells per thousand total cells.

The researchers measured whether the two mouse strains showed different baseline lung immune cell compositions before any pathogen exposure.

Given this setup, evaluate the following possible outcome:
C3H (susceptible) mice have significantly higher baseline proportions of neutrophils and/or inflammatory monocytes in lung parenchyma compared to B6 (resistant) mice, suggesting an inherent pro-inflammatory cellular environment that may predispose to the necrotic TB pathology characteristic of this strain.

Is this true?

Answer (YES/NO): NO